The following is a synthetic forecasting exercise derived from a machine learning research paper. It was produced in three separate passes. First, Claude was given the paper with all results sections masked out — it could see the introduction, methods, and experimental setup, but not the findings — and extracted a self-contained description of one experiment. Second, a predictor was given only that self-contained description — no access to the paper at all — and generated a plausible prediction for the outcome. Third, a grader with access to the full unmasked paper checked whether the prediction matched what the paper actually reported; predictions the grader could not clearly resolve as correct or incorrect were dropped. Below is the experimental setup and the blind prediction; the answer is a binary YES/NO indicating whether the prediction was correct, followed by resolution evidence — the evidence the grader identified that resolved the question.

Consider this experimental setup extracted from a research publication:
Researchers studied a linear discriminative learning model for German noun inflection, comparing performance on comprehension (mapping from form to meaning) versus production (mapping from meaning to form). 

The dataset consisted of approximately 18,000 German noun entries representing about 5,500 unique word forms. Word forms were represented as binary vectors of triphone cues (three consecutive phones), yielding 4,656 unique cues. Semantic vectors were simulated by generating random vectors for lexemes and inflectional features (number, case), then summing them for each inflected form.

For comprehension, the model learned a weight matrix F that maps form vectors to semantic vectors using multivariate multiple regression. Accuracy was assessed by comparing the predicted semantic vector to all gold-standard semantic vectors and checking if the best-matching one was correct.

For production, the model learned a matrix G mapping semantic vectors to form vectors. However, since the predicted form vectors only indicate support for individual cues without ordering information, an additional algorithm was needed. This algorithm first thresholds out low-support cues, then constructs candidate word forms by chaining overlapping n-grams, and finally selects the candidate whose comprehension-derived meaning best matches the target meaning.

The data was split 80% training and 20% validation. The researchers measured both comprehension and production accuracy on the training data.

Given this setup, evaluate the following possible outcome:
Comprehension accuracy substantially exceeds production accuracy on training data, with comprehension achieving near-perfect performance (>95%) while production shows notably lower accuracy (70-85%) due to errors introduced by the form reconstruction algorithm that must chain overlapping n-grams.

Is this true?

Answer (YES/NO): NO